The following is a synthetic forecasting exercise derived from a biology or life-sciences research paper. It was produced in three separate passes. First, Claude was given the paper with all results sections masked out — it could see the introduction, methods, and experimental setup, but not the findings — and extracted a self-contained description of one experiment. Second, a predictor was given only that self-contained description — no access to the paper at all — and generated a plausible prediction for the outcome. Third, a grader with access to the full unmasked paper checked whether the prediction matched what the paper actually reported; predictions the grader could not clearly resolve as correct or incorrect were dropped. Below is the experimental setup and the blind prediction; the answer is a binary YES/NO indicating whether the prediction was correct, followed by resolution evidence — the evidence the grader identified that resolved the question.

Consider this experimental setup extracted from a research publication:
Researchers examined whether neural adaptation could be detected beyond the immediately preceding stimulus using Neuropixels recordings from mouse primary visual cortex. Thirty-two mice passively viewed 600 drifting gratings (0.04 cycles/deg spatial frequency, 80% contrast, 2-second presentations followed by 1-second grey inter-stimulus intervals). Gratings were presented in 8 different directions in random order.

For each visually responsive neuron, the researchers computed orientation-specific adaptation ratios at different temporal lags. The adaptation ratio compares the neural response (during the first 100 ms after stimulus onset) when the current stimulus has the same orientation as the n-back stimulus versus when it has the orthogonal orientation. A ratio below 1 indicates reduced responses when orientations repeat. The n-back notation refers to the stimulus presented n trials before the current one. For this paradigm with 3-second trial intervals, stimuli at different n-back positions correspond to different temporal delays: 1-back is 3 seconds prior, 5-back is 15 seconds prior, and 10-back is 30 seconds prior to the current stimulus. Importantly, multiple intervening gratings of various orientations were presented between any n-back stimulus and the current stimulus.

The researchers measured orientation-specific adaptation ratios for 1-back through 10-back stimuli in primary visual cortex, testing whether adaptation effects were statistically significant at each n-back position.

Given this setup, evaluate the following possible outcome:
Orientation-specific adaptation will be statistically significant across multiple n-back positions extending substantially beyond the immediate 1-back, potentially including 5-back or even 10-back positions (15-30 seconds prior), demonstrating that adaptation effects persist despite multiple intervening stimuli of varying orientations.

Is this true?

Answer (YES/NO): YES